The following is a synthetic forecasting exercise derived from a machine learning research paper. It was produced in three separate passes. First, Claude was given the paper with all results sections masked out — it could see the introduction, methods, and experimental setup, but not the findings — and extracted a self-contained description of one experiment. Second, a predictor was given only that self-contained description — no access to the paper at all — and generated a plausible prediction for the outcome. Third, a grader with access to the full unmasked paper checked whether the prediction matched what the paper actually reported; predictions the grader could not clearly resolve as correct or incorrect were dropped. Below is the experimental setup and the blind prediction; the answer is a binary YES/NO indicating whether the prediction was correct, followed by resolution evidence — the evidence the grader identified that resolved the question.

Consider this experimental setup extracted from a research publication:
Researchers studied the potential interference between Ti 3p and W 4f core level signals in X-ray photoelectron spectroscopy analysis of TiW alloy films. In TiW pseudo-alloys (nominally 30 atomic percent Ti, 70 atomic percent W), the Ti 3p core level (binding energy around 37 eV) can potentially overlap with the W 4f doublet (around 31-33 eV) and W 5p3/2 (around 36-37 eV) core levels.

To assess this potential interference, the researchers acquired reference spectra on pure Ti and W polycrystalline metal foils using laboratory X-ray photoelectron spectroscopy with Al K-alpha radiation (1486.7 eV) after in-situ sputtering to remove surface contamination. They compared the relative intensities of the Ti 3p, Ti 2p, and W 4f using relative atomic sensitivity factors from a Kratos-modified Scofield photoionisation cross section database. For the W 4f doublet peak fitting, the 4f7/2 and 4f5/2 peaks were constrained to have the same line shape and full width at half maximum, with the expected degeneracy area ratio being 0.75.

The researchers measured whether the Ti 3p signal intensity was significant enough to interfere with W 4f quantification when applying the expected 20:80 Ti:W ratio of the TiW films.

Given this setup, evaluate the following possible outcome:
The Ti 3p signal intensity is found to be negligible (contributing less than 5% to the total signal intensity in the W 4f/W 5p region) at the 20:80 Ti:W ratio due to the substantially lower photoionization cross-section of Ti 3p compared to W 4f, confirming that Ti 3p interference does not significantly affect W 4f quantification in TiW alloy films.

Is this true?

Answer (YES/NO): YES